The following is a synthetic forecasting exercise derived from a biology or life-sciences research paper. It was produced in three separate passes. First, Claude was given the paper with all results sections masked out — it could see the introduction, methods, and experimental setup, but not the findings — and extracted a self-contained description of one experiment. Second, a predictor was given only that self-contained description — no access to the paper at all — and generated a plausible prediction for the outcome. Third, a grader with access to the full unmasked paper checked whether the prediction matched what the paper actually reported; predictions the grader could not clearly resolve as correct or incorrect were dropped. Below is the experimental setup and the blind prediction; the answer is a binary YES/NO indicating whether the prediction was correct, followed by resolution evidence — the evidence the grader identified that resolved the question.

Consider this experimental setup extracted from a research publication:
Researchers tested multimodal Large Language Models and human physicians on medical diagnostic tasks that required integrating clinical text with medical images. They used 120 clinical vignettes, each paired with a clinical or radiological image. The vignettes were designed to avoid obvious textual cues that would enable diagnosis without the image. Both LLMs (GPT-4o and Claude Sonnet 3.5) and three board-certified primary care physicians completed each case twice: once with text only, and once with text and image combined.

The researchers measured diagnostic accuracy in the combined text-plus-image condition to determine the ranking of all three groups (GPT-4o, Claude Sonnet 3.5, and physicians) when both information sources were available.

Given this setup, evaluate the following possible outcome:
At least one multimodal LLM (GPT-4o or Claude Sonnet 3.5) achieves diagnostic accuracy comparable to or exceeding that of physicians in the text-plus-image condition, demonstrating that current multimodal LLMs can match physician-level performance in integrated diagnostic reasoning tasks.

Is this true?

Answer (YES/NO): YES